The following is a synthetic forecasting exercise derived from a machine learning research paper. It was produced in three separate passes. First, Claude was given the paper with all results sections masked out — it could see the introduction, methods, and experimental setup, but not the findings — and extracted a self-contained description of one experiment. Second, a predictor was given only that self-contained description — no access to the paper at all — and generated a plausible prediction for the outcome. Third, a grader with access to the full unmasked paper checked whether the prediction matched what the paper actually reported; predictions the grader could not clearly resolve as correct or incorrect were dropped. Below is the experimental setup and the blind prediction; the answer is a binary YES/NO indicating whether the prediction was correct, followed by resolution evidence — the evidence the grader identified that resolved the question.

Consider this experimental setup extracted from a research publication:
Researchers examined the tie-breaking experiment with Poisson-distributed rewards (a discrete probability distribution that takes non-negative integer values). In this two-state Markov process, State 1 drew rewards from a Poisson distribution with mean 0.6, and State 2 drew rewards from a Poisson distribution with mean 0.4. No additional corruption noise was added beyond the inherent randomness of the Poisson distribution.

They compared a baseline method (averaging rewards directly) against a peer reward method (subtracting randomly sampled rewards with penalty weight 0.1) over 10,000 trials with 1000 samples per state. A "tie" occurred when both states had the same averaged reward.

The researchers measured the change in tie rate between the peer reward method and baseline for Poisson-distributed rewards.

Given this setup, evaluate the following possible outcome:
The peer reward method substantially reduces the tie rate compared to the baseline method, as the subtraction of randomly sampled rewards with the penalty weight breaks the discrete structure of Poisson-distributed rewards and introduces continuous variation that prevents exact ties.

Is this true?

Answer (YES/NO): YES